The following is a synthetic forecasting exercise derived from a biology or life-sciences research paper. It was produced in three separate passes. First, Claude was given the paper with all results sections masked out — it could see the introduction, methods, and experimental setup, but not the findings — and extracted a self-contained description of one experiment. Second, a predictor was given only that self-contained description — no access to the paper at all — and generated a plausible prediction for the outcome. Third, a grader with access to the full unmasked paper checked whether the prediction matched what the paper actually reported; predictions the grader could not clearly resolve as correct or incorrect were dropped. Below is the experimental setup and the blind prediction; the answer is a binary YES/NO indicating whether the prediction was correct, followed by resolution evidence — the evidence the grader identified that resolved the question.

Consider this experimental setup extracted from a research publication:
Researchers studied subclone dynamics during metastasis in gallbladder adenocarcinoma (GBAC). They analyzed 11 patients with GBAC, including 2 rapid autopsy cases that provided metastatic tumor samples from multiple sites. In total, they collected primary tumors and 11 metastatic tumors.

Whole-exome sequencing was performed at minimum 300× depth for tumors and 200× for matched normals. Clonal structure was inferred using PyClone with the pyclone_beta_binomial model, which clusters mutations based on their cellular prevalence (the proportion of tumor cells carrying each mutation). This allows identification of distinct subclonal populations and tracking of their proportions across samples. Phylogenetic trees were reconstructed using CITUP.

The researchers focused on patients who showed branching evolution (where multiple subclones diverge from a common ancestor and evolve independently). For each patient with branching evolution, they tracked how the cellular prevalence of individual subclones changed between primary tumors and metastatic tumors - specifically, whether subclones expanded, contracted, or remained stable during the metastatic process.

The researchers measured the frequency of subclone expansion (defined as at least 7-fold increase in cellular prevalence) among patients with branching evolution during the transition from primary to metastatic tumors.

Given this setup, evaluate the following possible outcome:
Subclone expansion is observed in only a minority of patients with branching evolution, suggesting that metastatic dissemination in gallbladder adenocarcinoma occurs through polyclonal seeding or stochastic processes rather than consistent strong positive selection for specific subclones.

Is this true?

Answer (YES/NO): NO